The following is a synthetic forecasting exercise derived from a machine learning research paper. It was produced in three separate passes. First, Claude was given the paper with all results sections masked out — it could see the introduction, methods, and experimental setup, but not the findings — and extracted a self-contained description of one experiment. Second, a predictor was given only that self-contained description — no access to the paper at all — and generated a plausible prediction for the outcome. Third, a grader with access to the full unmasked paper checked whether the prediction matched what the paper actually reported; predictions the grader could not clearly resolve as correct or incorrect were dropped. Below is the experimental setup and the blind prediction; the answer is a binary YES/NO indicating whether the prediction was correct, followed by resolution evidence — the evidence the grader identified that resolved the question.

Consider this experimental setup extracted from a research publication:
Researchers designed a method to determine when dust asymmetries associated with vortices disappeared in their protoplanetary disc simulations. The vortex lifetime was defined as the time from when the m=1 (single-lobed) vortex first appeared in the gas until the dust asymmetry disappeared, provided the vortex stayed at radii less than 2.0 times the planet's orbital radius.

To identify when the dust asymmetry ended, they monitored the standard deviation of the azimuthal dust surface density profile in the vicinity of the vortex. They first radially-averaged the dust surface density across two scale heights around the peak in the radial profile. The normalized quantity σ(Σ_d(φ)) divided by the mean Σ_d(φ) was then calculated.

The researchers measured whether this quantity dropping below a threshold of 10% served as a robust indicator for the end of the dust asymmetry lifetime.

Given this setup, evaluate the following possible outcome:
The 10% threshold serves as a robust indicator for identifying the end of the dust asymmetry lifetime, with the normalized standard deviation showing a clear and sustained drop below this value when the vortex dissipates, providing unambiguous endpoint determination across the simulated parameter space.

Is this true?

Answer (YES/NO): YES